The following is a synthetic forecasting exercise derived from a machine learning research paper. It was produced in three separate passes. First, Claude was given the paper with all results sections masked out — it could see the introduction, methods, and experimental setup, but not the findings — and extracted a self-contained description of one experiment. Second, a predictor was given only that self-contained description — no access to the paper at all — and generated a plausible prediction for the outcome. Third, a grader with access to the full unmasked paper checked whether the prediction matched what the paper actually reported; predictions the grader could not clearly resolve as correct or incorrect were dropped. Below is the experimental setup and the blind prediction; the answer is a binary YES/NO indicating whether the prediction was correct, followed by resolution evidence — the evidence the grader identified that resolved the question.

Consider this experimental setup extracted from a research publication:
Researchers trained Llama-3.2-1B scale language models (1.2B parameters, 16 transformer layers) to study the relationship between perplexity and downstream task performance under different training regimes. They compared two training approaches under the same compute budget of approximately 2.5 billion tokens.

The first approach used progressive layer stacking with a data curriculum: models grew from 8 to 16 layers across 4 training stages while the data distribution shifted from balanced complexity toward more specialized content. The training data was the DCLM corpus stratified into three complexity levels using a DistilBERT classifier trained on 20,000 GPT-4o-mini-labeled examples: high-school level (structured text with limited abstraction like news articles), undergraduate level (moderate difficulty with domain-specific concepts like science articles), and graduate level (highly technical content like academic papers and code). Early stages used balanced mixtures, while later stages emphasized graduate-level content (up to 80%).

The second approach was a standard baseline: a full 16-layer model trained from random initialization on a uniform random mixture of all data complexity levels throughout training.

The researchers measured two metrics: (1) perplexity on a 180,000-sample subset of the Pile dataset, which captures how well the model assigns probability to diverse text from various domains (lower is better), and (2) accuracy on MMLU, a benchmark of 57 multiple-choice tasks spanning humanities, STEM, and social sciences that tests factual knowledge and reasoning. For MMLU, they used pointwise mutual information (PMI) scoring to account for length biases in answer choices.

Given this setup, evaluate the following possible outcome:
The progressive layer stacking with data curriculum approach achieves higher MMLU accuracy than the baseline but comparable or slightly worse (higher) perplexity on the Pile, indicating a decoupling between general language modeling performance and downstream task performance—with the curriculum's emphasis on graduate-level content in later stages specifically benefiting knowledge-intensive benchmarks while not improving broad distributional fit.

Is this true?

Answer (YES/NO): YES